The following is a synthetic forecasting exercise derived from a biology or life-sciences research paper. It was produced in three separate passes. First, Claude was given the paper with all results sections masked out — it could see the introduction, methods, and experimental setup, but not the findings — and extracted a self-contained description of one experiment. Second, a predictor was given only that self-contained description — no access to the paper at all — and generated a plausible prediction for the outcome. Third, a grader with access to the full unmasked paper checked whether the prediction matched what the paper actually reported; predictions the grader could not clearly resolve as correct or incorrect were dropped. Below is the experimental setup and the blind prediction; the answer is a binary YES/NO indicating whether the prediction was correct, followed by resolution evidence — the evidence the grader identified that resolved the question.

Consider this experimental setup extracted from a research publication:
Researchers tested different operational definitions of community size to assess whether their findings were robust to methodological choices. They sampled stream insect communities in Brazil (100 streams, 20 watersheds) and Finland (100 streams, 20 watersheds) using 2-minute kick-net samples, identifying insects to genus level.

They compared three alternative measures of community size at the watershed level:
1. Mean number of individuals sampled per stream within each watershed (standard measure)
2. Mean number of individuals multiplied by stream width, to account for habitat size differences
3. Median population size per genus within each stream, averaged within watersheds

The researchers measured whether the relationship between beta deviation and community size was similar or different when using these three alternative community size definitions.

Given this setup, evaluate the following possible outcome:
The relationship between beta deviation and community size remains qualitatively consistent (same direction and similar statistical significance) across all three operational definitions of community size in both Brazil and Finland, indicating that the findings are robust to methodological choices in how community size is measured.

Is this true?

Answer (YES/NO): YES